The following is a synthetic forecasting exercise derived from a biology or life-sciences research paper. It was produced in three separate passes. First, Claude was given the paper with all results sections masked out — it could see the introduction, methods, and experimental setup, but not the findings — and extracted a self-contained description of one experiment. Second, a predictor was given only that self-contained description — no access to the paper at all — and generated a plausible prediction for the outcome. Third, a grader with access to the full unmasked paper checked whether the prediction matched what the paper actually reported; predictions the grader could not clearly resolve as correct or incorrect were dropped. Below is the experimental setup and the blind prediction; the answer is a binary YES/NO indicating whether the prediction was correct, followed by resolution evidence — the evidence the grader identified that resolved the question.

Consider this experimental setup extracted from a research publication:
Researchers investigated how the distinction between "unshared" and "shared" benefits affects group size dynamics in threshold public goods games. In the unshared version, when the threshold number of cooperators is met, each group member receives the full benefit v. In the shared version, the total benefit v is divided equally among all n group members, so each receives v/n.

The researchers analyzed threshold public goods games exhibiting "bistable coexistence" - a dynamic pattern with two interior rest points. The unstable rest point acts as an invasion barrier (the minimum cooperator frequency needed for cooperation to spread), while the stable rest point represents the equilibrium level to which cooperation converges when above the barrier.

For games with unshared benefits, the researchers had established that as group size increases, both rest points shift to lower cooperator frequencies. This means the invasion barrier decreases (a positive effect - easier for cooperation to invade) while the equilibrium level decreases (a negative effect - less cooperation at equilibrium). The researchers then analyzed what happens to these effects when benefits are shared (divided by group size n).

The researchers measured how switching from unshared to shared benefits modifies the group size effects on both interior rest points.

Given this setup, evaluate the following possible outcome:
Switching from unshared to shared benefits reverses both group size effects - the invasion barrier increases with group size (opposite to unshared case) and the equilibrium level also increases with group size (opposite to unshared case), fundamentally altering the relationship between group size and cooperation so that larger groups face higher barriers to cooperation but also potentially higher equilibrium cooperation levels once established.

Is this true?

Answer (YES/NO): NO